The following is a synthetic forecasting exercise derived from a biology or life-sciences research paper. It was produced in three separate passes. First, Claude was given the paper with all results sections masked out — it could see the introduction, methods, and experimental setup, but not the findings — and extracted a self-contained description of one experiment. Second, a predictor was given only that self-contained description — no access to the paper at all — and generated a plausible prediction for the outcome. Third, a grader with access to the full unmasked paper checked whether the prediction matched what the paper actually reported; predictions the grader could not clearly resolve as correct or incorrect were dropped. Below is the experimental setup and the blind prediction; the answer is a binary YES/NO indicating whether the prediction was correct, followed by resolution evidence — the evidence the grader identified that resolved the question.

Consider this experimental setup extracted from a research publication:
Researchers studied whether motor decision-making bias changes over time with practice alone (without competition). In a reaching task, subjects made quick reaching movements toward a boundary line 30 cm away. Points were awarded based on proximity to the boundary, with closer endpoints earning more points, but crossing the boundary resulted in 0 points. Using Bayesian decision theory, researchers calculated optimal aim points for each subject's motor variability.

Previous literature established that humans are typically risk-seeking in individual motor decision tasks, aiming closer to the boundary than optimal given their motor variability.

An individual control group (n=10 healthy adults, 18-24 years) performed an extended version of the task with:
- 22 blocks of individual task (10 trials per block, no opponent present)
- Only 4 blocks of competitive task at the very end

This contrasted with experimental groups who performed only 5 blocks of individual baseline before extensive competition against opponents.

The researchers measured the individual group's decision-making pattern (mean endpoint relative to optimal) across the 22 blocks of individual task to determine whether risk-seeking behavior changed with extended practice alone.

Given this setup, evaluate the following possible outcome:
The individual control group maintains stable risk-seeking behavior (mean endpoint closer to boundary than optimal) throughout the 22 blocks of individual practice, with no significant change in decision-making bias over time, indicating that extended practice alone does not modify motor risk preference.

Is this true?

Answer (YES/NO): NO